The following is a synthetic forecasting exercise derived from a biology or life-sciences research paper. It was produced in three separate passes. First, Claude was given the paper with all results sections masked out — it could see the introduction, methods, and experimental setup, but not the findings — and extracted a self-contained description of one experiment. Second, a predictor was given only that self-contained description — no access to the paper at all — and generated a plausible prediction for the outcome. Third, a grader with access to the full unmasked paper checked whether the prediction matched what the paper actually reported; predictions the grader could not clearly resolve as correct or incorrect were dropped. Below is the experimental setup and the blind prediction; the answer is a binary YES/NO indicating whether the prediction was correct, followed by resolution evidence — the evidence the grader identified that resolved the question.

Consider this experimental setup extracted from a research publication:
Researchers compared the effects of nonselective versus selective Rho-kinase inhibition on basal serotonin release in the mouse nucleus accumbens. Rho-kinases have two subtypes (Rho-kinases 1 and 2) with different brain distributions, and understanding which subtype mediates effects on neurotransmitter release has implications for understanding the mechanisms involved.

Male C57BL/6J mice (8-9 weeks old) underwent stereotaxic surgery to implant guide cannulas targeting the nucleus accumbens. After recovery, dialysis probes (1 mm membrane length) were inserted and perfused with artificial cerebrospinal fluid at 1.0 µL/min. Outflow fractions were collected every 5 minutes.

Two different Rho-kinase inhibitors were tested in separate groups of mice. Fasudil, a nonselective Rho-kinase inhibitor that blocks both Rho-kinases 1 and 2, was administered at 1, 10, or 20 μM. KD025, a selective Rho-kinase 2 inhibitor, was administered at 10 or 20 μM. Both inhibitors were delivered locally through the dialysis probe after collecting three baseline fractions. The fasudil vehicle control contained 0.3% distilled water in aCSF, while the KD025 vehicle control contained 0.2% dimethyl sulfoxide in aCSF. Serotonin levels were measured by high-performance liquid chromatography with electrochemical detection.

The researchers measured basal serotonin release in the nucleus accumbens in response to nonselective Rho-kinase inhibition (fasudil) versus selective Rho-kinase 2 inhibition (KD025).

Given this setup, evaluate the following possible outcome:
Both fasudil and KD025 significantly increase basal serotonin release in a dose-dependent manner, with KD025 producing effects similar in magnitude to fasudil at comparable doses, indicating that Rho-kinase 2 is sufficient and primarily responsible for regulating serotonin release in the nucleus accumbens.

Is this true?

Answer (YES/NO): NO